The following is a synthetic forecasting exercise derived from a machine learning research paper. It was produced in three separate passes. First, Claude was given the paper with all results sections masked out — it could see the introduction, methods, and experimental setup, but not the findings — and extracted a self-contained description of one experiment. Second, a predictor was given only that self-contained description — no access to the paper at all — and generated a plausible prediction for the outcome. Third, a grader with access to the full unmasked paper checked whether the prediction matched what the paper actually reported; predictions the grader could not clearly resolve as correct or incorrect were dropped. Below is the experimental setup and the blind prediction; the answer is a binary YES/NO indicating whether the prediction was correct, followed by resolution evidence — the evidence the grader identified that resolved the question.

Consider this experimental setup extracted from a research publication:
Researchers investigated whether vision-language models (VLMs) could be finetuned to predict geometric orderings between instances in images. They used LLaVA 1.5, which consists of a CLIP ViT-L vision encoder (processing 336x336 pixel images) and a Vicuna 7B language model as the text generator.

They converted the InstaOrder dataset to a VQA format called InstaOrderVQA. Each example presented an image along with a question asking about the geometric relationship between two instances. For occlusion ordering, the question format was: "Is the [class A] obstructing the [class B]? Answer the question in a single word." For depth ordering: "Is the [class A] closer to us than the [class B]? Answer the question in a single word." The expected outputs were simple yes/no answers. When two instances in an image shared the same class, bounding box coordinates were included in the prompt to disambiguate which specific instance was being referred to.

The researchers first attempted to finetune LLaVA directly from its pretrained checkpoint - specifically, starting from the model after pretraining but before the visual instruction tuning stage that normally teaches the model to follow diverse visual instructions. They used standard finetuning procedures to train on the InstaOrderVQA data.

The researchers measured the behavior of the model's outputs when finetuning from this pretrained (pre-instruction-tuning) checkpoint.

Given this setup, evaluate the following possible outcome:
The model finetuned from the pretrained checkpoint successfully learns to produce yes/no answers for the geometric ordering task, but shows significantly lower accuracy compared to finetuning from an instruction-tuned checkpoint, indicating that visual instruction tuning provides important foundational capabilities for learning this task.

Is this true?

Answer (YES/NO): NO